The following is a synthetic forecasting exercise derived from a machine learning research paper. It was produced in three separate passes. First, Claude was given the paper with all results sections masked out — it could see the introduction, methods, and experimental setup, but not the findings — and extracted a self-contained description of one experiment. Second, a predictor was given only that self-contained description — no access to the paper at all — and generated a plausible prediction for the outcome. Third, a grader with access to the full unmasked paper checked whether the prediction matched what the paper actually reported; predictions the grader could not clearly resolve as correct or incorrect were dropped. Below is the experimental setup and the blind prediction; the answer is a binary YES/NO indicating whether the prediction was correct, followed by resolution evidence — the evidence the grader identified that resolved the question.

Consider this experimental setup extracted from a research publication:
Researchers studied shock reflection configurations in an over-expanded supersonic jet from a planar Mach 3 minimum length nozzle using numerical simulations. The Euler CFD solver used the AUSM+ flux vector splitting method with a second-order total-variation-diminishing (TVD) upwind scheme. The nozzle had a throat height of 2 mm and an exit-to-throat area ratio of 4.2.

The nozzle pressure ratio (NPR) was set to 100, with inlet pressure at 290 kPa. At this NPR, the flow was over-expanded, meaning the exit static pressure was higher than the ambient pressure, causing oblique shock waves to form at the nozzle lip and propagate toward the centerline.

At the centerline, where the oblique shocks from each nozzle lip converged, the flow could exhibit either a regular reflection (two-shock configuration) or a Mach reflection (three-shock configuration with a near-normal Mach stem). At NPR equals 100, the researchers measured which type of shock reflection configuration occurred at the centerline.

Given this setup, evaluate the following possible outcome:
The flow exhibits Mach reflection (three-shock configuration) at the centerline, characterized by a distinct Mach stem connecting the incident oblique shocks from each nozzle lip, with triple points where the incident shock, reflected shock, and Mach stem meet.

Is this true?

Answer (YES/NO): YES